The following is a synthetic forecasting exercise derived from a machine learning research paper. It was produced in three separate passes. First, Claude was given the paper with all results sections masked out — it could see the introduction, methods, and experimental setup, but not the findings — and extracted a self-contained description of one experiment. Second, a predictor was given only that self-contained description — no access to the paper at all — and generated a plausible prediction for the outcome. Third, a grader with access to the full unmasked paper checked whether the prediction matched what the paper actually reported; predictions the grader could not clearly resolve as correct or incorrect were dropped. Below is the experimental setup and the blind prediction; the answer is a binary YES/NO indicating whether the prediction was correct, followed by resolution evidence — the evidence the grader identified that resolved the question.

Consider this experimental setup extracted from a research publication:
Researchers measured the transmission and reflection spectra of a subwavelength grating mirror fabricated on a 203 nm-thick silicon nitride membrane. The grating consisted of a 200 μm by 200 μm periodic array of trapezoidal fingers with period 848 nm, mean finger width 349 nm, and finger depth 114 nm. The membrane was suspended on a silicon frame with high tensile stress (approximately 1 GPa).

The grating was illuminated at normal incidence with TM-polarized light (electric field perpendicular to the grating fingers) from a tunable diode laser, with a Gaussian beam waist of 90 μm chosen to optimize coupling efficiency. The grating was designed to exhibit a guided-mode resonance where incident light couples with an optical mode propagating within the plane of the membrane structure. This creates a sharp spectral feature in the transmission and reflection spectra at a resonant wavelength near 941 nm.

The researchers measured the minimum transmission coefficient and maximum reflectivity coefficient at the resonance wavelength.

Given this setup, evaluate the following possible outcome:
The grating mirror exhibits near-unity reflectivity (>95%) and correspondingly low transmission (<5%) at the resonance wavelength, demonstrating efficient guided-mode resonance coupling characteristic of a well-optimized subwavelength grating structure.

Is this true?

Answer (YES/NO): YES